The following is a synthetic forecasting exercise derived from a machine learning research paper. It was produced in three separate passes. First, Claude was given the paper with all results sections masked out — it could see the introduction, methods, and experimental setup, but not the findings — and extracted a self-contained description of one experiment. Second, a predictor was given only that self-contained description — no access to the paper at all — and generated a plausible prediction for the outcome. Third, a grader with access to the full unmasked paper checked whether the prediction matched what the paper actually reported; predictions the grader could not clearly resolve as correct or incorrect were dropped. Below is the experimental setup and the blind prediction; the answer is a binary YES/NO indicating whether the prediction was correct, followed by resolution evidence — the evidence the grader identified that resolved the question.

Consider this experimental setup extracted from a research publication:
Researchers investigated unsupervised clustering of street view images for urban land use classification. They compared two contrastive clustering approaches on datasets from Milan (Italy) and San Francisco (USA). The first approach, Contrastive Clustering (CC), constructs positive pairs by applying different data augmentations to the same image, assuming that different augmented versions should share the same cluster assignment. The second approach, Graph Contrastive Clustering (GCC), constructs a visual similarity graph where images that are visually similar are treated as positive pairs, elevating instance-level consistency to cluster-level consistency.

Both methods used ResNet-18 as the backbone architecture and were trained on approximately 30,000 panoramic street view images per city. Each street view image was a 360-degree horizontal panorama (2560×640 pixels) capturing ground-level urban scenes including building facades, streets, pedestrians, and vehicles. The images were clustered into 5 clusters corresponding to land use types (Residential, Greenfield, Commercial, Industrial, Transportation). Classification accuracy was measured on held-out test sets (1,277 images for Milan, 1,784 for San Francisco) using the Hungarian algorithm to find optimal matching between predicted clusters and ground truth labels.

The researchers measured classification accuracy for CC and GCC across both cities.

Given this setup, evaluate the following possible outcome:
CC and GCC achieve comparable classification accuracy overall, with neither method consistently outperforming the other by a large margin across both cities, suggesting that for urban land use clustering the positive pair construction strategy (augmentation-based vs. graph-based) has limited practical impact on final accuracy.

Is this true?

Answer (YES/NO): YES